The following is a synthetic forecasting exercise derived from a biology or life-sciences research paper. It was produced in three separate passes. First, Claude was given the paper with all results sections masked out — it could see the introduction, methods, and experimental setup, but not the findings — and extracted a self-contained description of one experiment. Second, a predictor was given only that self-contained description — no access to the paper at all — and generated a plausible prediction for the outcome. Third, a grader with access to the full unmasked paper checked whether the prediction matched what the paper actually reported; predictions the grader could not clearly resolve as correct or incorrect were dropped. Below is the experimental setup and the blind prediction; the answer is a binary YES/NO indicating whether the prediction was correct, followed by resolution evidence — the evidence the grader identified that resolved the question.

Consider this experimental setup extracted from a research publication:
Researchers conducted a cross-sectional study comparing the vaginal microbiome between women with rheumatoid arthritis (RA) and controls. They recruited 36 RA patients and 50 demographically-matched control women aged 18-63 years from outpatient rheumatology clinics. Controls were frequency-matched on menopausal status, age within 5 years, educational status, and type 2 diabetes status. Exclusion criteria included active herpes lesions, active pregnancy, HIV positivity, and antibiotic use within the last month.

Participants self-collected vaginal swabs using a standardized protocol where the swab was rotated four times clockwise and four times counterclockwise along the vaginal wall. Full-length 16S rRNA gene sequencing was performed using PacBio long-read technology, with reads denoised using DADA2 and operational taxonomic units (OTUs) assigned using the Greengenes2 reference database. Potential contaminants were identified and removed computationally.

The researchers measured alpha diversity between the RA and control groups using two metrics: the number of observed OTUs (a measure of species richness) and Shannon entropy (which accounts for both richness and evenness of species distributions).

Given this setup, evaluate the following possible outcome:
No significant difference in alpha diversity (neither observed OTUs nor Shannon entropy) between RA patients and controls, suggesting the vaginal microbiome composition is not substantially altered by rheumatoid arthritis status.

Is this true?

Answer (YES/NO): NO